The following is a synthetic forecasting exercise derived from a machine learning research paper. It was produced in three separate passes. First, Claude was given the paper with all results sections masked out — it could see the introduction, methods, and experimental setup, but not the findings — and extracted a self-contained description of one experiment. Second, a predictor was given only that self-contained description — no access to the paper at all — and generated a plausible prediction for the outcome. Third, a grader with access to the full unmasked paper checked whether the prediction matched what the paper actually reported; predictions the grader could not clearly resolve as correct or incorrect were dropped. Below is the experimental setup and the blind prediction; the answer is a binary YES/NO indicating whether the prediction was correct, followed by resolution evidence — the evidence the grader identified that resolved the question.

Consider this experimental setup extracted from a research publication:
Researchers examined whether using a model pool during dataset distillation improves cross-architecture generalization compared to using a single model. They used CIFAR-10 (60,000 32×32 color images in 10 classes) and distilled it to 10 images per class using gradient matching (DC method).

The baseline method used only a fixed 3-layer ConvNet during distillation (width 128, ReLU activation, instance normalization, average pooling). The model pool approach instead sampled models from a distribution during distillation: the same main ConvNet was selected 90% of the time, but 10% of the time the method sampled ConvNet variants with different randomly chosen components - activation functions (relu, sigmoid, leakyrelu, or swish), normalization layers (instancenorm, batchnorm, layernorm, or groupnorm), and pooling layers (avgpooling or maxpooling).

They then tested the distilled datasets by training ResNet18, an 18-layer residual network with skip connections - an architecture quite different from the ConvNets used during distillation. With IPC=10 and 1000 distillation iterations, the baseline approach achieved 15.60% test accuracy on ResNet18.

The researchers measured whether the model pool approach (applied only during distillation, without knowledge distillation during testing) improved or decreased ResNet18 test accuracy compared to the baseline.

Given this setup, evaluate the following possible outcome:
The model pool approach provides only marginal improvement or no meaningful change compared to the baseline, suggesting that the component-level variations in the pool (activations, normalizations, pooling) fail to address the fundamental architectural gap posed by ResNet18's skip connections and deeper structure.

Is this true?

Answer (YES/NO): NO